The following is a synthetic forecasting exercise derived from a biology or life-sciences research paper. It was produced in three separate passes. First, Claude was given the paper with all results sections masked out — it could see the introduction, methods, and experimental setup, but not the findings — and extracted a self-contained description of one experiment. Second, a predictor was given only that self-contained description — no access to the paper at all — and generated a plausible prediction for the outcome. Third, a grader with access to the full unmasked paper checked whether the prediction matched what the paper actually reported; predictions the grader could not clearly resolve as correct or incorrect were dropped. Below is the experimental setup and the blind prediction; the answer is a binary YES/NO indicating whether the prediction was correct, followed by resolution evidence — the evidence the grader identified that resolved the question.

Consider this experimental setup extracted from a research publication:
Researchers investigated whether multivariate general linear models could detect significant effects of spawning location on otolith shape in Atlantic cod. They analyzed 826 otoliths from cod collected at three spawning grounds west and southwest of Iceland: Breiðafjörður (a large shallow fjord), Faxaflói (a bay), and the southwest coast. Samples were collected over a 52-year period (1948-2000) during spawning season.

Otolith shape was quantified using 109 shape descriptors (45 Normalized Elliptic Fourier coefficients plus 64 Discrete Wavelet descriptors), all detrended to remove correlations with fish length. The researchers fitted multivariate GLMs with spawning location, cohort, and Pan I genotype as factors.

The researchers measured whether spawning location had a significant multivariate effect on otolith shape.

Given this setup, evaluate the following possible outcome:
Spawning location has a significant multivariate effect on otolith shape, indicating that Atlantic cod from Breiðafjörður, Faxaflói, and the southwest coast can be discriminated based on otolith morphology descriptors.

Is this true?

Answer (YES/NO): NO